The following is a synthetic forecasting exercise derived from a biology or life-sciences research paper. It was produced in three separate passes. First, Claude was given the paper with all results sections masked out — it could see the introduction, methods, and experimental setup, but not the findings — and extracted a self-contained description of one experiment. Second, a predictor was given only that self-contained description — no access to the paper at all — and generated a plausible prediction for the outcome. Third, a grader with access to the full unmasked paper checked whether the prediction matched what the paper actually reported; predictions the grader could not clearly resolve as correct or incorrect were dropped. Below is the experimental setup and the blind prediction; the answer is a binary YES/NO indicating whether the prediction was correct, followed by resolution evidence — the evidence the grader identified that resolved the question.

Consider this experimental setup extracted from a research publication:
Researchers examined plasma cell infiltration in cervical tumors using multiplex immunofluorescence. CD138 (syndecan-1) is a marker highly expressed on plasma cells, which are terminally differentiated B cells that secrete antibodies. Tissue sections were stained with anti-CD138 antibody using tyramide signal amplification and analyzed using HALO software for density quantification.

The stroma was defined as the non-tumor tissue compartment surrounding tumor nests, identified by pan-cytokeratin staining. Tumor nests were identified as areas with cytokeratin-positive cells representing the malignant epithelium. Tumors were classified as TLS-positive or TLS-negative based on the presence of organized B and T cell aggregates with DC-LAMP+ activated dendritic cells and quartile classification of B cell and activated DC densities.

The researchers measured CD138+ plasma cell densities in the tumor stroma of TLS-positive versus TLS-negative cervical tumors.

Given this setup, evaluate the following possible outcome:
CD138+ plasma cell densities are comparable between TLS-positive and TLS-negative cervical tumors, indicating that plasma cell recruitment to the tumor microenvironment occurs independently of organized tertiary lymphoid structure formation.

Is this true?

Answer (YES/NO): YES